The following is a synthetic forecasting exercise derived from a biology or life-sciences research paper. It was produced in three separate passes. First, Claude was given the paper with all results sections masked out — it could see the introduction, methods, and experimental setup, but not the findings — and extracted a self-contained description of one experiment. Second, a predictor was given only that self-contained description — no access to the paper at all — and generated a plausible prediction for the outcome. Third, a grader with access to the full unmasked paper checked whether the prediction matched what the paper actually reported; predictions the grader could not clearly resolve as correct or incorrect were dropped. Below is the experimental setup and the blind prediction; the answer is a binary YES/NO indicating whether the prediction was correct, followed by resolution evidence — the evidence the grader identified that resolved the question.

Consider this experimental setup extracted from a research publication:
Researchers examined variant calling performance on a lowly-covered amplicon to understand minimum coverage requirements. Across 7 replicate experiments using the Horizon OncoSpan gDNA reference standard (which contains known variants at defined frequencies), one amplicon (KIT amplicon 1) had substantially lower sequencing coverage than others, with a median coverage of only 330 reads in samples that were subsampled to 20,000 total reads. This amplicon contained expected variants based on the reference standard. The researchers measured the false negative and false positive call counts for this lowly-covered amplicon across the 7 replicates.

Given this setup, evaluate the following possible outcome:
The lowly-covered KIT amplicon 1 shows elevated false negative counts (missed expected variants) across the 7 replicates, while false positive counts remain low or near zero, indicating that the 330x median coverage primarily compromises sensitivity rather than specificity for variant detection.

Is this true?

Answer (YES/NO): NO